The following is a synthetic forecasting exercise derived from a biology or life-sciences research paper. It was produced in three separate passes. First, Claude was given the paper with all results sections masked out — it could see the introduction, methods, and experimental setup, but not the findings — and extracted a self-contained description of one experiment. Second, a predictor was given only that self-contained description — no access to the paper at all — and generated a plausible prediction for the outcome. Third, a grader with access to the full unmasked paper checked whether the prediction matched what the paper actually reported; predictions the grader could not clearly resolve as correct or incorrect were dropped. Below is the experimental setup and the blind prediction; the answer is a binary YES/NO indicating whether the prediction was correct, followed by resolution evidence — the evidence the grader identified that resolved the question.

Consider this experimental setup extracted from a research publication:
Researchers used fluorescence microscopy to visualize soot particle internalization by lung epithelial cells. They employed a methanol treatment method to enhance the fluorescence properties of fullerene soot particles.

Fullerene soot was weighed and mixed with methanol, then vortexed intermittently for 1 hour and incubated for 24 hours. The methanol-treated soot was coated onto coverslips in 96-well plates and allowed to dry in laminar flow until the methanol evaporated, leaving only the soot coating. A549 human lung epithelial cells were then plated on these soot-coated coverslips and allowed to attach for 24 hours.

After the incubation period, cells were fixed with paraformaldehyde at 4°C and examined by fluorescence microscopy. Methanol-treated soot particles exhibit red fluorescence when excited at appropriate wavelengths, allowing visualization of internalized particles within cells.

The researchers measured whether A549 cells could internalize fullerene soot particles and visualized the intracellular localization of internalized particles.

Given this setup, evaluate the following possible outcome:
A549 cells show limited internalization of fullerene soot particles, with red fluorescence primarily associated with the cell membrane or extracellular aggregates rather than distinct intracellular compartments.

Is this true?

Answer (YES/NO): NO